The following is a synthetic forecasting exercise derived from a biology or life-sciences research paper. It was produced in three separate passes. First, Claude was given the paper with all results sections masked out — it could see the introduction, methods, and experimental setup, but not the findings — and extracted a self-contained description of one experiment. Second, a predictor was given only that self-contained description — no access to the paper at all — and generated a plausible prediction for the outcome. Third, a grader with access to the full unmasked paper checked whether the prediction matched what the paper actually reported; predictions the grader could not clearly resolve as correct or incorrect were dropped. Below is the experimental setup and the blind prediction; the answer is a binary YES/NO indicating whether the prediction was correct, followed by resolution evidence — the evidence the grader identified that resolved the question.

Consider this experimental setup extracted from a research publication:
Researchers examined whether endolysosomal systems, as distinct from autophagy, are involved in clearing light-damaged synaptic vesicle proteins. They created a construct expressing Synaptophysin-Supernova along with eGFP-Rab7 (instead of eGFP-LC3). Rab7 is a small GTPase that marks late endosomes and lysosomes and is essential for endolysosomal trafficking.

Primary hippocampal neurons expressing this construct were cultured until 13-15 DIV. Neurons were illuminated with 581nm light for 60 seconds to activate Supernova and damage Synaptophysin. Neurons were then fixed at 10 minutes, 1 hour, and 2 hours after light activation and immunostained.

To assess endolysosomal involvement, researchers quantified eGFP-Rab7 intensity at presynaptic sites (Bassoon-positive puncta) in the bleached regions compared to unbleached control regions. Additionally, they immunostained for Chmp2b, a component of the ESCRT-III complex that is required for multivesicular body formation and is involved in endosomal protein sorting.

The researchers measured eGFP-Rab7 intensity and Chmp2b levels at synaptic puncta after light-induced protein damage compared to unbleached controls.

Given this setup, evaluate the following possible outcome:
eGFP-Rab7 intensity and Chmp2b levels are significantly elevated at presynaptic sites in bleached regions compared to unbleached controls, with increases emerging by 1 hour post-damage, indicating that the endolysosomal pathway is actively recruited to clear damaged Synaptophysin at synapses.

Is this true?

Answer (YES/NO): NO